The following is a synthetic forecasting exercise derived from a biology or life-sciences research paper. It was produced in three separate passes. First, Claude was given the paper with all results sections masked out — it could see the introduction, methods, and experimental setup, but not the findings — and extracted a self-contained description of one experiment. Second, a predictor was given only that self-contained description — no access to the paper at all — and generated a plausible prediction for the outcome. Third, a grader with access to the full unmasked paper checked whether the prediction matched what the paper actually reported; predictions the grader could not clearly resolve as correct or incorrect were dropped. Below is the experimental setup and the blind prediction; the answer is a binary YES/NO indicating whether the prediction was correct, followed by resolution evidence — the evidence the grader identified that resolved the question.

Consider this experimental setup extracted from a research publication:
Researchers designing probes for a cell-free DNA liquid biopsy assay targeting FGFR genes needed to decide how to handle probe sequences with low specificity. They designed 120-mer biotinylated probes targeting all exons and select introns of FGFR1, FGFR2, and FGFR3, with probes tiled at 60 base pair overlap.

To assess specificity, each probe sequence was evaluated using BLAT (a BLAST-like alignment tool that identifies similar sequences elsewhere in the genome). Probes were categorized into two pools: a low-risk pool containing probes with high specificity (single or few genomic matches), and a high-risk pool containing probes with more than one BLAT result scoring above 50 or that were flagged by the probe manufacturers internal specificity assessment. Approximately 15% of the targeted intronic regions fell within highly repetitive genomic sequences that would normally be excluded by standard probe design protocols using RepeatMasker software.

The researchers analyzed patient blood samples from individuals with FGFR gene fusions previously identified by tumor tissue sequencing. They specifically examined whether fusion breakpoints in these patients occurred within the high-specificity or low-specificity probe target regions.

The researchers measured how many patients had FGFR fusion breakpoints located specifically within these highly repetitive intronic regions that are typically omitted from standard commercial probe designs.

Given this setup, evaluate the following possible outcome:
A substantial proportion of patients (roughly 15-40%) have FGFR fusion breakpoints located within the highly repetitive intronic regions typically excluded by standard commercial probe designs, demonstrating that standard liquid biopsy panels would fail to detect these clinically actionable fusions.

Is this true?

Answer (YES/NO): YES